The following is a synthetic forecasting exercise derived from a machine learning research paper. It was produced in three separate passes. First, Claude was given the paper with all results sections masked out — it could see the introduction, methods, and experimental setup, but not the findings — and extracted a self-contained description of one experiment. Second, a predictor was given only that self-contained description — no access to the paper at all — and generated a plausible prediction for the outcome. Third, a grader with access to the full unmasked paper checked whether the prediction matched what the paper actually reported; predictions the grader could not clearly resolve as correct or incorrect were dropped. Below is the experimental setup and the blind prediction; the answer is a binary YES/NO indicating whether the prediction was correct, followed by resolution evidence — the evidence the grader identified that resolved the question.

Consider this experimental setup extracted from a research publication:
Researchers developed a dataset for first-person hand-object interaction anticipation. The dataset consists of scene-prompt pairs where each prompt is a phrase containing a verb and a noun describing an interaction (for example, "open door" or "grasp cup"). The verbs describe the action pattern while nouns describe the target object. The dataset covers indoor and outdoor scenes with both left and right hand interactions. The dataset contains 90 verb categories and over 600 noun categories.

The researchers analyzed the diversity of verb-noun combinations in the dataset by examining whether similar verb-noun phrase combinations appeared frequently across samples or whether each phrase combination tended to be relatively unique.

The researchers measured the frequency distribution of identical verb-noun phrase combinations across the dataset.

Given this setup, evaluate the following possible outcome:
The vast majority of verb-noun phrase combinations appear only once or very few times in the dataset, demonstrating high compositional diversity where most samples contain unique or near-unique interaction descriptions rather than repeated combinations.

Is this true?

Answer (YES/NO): YES